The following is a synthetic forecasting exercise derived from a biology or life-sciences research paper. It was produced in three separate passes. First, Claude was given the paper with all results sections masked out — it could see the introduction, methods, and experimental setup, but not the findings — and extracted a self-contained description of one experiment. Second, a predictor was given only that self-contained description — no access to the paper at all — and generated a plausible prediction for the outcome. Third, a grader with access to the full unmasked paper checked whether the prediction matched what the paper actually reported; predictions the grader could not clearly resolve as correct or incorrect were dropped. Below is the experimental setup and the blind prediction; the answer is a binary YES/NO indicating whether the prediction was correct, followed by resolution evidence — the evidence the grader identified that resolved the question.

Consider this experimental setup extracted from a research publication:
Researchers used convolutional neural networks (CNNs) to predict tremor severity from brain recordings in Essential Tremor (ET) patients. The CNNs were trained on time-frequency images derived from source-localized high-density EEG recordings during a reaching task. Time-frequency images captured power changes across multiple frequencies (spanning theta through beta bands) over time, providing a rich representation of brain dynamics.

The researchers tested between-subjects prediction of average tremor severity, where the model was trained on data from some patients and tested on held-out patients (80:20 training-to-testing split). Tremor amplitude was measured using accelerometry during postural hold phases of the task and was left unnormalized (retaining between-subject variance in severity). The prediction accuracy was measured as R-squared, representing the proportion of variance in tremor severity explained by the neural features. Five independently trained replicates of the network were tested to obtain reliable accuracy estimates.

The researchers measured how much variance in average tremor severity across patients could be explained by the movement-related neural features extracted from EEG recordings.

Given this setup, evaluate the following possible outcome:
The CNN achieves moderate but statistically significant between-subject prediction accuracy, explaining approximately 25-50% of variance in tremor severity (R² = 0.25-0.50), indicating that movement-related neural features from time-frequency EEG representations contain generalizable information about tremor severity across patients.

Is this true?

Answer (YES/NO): YES